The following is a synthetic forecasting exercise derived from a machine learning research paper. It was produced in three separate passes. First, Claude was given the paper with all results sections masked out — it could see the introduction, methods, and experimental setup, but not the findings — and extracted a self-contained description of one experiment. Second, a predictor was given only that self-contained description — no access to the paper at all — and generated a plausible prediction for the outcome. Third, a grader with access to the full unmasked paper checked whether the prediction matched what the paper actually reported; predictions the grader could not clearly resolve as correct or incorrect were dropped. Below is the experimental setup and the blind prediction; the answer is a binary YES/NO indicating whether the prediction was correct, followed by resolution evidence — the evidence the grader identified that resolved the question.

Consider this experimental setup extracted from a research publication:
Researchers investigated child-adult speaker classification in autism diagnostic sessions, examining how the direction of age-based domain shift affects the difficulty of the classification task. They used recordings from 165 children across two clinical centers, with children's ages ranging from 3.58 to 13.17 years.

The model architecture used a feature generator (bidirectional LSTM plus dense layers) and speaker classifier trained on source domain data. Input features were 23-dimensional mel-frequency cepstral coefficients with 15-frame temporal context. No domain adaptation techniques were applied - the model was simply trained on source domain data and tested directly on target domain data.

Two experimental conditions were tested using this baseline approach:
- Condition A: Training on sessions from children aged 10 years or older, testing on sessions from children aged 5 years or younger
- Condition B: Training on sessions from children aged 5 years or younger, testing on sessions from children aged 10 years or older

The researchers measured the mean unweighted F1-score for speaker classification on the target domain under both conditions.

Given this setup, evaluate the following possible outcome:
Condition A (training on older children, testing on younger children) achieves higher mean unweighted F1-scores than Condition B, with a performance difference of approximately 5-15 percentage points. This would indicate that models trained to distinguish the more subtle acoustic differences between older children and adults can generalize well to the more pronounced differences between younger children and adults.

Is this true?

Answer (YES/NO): YES